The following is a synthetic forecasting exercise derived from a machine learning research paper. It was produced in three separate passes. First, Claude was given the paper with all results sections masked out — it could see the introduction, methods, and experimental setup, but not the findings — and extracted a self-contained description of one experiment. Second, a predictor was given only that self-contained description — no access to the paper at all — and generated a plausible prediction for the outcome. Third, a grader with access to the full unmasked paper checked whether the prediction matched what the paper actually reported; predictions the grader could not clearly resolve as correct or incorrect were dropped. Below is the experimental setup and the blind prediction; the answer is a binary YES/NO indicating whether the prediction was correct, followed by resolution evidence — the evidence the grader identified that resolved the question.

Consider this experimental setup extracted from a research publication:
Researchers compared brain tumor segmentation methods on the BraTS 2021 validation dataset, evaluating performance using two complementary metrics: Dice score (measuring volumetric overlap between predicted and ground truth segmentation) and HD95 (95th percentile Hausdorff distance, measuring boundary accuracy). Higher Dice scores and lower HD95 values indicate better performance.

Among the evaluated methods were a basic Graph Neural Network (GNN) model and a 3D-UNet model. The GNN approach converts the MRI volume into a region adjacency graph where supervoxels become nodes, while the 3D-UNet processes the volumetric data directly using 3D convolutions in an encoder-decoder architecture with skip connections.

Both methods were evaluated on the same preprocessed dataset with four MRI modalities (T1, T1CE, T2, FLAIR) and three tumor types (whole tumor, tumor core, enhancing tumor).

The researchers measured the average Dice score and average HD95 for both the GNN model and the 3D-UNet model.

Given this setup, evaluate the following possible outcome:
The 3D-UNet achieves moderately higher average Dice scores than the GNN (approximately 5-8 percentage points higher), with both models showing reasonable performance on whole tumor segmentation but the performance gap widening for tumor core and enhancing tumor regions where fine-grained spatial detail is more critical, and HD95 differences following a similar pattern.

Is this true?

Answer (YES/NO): NO